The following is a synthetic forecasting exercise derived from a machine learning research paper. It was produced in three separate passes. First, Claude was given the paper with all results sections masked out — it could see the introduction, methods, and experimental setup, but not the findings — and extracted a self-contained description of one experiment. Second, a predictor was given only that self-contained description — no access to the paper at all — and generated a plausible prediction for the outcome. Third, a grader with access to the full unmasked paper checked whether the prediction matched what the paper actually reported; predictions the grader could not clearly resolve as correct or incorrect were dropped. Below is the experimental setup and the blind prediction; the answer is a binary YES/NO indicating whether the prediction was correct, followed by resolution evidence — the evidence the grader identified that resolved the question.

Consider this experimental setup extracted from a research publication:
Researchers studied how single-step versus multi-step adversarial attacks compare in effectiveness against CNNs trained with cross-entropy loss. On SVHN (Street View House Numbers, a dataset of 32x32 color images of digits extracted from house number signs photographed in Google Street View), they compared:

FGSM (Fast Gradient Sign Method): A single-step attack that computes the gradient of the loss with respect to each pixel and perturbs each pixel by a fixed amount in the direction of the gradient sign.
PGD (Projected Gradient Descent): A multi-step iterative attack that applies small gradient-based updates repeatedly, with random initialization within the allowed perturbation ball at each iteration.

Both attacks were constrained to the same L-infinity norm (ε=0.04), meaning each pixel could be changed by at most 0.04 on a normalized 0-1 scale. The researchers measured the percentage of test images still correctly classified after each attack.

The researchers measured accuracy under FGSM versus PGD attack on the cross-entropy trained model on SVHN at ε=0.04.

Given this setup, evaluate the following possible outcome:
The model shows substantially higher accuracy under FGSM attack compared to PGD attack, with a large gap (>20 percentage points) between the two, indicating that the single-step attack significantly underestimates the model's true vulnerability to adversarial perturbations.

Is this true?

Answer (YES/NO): NO